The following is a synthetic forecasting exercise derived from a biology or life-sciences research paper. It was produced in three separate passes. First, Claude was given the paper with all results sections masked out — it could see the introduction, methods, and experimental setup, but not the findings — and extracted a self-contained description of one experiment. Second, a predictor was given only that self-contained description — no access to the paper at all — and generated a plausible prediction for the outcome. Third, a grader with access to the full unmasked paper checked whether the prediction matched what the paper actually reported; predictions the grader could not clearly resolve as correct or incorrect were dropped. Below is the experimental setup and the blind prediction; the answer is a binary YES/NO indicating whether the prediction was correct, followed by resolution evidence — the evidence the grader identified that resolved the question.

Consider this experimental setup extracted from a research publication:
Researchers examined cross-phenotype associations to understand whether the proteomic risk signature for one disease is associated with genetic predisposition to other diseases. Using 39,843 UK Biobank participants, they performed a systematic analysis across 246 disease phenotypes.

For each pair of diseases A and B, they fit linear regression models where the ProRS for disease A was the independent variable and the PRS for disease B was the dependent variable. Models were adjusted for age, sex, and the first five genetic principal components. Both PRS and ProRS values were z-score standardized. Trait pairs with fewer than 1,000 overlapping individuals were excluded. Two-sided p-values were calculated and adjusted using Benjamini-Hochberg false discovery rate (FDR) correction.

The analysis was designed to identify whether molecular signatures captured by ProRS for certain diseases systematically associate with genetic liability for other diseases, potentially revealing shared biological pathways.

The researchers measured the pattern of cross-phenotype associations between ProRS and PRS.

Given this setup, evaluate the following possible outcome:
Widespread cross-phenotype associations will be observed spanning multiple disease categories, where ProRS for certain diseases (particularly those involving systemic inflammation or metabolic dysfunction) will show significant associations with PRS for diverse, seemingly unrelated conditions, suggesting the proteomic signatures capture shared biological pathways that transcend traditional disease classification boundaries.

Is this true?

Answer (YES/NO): YES